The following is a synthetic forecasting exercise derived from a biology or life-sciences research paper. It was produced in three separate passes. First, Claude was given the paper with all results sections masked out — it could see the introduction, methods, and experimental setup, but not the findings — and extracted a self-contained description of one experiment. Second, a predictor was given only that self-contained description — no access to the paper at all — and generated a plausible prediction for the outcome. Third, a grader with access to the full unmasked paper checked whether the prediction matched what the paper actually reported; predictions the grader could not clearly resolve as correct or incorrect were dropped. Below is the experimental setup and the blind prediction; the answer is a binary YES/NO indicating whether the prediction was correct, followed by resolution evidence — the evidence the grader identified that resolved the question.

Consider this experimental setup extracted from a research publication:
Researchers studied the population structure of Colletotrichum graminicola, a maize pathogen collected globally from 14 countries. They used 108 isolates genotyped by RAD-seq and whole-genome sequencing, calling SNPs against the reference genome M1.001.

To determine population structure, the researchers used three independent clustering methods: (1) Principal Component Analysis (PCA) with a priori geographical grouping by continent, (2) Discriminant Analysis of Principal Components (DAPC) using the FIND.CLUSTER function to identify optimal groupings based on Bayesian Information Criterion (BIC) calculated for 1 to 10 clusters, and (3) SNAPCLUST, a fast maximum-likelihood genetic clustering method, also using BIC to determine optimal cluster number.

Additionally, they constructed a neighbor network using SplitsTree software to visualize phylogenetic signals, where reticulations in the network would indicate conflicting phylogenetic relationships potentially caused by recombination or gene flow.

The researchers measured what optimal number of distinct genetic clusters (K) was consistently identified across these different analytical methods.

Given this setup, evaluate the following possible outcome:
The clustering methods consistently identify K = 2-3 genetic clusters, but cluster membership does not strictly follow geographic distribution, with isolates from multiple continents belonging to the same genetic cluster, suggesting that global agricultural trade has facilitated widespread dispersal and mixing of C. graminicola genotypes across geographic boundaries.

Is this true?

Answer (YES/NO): NO